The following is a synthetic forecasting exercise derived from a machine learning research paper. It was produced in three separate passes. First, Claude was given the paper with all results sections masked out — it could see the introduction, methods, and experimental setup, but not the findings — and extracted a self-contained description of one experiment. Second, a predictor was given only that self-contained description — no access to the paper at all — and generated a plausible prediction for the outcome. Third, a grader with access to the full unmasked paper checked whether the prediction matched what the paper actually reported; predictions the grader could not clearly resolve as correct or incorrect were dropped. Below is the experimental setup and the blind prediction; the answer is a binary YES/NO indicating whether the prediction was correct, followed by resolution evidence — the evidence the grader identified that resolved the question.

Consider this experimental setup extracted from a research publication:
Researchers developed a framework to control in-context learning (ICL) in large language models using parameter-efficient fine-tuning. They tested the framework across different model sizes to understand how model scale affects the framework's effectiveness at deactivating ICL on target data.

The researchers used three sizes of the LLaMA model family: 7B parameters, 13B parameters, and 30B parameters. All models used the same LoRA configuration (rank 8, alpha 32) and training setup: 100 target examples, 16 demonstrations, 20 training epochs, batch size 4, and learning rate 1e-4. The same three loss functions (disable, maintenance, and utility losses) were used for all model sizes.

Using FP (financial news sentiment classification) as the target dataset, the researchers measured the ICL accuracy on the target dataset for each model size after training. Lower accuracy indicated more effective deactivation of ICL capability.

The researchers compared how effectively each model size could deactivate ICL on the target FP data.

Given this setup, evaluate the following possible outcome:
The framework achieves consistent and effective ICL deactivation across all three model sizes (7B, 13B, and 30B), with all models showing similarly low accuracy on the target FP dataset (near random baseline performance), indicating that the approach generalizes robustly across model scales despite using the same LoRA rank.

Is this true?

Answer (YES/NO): NO